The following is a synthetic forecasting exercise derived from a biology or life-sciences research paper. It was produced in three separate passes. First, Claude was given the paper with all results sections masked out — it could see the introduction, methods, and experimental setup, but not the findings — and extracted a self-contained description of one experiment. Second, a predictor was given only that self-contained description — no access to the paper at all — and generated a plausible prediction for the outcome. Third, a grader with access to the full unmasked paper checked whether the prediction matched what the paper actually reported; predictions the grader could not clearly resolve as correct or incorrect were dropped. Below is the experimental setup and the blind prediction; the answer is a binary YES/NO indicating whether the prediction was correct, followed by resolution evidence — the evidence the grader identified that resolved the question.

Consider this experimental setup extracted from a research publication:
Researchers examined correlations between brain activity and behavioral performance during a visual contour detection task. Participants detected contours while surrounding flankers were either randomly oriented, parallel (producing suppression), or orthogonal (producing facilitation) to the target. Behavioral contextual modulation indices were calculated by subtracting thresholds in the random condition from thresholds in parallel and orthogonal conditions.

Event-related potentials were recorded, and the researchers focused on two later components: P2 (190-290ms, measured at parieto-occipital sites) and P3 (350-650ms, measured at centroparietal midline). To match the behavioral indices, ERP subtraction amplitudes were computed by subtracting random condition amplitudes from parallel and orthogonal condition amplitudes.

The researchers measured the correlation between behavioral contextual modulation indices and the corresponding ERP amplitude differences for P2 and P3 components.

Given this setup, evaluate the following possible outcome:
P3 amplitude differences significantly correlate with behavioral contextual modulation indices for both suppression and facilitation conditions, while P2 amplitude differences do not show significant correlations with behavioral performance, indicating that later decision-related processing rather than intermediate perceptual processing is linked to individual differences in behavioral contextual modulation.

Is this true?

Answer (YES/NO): NO